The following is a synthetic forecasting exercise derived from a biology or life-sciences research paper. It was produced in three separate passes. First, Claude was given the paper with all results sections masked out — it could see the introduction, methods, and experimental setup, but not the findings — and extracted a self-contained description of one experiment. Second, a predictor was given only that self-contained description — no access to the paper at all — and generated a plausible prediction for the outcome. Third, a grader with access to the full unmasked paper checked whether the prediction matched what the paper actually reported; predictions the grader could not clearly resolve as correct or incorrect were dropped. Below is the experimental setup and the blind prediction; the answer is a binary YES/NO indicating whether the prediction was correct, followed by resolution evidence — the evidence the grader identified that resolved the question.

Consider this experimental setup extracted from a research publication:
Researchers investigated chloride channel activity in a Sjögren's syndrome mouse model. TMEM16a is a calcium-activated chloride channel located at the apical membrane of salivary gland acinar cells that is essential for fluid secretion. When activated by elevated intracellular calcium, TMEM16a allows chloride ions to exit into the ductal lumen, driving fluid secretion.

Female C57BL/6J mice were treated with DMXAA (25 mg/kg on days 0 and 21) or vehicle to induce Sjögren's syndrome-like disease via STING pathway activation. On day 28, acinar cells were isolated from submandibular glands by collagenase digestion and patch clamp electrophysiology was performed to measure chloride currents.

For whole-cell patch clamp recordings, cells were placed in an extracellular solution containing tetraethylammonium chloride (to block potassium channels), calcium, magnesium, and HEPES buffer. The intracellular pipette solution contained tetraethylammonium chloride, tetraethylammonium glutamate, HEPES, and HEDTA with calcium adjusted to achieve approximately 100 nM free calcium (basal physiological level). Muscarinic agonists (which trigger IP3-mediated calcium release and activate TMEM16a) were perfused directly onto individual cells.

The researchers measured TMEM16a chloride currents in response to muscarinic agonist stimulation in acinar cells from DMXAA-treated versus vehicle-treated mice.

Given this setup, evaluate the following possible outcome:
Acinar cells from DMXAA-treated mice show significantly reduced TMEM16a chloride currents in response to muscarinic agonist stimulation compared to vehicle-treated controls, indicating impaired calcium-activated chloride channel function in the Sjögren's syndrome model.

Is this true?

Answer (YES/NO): NO